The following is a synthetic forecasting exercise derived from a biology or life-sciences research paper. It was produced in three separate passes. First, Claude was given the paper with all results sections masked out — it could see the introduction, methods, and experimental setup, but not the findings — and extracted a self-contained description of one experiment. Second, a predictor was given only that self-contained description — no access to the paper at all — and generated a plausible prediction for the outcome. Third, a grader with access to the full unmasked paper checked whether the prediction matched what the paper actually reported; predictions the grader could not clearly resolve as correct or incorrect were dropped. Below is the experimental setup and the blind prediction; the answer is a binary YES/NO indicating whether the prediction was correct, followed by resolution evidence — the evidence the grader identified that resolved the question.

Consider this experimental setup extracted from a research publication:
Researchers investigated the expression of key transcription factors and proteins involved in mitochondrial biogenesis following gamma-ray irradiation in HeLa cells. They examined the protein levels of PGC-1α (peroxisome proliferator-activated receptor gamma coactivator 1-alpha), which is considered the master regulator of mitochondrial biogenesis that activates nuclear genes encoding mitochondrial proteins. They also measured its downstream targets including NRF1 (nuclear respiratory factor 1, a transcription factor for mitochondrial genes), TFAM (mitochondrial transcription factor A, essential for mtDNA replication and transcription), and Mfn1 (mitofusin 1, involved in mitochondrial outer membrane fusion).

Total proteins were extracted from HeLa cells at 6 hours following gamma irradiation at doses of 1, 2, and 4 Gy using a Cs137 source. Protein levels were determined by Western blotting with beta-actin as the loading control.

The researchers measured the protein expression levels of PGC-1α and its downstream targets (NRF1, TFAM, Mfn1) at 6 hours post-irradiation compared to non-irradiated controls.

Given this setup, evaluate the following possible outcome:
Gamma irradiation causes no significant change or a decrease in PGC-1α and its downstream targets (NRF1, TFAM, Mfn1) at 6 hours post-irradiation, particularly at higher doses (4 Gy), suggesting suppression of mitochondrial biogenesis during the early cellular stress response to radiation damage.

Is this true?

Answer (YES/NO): NO